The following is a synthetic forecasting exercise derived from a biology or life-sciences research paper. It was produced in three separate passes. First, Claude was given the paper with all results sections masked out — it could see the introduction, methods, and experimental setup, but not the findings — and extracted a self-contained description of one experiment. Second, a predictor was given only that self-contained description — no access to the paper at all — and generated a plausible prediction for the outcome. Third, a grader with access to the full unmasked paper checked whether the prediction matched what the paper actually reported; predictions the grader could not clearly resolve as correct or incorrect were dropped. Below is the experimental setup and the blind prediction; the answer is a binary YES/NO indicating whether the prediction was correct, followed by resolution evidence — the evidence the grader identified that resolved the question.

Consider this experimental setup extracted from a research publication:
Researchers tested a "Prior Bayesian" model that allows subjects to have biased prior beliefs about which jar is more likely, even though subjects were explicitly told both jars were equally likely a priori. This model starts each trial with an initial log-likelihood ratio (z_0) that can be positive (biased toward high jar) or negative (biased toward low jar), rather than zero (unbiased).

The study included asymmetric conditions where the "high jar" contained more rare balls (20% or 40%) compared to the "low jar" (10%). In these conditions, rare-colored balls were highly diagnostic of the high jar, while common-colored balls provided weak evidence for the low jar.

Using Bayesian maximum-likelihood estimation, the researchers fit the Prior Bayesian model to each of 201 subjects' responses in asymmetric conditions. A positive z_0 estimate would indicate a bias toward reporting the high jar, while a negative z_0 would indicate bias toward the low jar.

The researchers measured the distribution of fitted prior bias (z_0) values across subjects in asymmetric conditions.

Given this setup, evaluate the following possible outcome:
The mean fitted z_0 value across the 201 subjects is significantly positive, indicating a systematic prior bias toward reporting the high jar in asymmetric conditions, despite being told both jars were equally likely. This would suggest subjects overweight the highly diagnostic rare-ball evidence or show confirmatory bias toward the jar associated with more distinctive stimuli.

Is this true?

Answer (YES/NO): NO